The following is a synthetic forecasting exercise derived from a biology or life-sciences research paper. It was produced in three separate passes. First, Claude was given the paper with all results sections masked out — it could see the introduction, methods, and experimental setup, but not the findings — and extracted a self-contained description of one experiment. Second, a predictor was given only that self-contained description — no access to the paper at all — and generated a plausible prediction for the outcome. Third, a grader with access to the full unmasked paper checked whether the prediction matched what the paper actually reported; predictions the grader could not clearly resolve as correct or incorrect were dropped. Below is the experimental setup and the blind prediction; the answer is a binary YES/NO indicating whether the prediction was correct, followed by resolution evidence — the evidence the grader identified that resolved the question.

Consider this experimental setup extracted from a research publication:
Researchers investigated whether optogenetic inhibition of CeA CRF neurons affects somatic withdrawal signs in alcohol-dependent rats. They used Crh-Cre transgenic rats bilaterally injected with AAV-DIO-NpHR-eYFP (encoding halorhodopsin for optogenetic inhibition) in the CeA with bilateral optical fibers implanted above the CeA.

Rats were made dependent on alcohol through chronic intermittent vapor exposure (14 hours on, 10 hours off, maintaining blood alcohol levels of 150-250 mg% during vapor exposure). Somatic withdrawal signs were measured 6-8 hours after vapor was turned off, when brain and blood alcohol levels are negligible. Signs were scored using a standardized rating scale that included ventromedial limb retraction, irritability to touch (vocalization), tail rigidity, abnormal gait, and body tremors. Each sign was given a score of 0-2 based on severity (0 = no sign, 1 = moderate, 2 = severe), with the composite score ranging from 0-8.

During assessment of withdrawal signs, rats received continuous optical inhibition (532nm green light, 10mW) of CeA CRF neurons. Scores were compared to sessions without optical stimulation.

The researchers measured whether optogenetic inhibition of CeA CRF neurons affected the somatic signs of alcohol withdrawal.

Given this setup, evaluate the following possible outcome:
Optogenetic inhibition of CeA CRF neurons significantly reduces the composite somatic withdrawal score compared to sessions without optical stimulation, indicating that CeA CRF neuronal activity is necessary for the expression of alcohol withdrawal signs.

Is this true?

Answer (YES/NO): YES